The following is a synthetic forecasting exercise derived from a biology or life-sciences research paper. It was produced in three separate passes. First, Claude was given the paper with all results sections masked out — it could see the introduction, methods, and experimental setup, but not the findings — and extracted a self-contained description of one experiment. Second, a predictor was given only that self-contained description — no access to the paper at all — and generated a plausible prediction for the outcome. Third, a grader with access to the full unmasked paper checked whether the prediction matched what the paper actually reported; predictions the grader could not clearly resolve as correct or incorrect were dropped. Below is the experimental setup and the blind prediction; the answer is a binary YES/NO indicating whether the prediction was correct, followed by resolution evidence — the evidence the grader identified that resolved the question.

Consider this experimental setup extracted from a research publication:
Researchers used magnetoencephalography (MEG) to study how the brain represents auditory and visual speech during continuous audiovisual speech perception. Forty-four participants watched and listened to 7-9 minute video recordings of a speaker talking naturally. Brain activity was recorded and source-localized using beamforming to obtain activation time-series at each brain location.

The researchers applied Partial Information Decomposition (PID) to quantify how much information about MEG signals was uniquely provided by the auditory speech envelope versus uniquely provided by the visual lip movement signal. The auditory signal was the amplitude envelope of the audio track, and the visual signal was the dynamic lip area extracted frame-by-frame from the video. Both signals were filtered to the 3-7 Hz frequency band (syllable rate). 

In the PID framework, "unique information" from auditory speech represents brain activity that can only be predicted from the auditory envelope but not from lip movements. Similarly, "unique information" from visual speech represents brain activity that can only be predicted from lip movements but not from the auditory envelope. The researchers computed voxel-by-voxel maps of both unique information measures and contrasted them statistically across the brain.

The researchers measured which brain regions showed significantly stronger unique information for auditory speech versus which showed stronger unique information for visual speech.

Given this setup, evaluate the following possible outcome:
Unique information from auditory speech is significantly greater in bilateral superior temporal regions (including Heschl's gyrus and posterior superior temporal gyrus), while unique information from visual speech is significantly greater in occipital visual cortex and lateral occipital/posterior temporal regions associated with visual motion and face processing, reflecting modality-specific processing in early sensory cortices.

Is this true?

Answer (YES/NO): NO